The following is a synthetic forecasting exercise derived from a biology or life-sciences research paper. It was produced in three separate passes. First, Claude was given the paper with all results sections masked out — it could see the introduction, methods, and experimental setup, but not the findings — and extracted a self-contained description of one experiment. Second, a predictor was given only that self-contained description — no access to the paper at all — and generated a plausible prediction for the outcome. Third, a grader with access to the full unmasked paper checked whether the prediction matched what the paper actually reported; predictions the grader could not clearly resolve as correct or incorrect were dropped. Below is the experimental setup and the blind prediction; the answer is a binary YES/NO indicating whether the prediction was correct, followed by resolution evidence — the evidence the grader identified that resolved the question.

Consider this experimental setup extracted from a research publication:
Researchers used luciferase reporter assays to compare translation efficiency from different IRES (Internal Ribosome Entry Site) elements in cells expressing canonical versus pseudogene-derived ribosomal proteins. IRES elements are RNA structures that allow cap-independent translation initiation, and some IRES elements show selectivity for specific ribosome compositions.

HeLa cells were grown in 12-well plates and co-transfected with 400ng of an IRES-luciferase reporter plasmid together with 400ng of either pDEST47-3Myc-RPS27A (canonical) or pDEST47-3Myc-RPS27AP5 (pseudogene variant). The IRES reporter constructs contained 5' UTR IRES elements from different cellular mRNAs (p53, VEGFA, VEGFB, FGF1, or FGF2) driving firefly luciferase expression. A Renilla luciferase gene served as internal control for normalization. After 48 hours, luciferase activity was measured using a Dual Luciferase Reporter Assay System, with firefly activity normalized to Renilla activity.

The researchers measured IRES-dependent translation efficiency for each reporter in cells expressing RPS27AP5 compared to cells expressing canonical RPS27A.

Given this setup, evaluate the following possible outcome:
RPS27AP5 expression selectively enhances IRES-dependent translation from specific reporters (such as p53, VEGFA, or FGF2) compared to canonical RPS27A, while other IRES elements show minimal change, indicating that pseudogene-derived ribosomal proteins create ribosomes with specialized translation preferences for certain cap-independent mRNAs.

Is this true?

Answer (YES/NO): NO